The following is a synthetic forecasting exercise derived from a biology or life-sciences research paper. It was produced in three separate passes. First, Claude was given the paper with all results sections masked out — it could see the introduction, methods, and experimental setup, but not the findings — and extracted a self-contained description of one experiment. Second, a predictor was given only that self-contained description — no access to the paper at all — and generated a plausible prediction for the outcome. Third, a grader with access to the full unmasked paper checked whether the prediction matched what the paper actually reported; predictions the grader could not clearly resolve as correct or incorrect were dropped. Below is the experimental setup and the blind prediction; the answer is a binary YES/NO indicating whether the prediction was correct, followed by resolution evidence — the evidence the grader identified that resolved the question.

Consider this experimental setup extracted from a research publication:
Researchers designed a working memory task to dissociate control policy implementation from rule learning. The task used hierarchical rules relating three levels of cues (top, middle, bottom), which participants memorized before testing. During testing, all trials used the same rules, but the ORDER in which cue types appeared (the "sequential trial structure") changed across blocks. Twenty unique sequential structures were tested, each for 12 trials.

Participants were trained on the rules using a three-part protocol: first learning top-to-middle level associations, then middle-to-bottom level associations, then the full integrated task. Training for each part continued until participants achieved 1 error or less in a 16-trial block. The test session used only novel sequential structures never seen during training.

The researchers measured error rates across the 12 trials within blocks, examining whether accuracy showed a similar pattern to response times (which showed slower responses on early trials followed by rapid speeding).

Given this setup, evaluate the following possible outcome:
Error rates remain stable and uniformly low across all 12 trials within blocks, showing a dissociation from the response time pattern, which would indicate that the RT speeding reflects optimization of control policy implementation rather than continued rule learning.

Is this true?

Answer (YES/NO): YES